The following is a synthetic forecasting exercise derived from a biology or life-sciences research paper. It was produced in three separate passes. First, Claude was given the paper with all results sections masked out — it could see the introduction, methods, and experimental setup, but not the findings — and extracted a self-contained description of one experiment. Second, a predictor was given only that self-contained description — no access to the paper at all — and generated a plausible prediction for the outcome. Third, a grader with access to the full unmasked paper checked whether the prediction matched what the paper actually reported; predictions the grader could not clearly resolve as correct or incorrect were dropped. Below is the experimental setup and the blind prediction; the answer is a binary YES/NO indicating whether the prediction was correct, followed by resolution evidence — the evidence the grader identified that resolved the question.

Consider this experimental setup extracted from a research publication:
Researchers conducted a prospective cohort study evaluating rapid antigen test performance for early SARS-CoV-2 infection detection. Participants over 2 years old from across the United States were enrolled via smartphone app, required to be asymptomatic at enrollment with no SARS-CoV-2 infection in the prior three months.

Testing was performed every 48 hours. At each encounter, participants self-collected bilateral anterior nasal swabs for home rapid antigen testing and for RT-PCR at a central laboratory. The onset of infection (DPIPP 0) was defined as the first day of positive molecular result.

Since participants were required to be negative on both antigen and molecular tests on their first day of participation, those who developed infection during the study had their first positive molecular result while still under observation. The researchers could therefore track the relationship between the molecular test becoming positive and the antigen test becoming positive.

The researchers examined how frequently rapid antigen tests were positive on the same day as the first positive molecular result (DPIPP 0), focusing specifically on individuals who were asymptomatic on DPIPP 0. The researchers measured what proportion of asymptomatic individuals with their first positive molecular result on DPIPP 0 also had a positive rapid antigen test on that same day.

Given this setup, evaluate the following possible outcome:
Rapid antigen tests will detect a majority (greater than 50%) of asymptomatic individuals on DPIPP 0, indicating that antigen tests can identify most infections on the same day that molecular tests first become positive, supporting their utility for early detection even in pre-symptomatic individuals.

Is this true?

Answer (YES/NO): NO